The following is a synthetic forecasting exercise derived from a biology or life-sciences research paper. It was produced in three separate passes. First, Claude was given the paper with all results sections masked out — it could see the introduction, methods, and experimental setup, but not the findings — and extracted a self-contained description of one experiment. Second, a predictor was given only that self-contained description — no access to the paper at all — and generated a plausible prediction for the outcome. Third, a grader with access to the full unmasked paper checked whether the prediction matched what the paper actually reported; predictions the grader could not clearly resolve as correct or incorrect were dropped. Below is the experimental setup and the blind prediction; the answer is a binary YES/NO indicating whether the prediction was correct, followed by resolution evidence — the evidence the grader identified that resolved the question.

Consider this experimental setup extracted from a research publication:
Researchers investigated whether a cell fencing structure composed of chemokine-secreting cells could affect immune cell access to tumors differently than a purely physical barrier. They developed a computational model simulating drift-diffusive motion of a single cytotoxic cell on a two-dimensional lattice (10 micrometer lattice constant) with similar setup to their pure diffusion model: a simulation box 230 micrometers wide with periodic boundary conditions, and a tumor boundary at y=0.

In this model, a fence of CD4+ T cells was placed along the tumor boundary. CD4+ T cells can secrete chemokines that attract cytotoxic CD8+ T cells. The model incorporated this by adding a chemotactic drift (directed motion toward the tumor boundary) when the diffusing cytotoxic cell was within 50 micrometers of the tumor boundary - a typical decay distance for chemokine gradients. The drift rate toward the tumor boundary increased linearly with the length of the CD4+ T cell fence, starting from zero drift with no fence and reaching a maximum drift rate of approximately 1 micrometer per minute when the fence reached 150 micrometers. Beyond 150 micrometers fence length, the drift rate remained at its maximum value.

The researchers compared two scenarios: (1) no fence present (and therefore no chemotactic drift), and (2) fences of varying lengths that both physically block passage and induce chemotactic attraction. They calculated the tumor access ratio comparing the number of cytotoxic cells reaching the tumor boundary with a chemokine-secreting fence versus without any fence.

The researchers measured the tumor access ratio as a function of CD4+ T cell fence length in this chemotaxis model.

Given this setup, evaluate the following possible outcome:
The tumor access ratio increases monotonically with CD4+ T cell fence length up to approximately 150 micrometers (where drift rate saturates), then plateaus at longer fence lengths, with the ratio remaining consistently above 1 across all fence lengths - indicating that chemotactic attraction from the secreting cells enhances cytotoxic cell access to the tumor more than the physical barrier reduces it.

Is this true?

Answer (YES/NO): NO